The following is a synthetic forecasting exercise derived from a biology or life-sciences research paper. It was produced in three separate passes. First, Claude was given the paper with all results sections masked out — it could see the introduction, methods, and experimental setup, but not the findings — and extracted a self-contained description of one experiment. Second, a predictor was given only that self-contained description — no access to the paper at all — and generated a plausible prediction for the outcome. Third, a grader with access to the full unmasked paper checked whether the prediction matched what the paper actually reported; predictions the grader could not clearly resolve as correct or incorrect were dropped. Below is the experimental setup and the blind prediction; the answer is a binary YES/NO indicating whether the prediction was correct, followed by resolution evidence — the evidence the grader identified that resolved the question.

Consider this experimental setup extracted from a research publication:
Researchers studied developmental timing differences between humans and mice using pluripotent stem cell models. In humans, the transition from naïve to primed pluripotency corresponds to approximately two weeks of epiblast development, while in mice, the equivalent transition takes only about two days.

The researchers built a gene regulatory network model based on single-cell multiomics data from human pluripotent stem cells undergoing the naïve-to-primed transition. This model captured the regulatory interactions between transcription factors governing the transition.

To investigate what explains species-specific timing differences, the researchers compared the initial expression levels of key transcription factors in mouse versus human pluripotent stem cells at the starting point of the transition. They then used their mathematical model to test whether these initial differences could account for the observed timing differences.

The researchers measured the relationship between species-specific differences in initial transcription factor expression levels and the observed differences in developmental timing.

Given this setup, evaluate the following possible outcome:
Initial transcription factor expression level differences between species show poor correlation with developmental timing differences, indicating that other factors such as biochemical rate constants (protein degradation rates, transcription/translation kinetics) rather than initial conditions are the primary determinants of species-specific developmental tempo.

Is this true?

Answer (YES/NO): NO